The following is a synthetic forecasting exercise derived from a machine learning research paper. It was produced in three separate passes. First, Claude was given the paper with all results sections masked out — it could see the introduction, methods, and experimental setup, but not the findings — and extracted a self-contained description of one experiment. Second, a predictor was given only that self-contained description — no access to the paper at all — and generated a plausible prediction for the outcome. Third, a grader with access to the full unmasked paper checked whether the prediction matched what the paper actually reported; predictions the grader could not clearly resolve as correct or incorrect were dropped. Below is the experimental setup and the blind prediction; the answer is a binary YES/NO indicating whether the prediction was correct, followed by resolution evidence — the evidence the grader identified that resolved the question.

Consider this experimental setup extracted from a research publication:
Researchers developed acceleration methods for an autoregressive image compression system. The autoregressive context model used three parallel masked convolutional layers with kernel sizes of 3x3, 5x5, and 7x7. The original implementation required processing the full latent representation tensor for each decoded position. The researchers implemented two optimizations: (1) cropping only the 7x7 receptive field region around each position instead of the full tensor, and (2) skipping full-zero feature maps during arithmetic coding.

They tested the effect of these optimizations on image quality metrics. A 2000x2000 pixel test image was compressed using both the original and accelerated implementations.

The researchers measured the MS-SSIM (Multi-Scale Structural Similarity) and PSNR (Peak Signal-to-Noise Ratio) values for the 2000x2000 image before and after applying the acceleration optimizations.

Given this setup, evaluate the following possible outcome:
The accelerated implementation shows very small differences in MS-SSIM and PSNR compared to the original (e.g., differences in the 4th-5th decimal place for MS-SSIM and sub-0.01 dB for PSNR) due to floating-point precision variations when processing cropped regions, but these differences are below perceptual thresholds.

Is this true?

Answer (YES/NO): NO